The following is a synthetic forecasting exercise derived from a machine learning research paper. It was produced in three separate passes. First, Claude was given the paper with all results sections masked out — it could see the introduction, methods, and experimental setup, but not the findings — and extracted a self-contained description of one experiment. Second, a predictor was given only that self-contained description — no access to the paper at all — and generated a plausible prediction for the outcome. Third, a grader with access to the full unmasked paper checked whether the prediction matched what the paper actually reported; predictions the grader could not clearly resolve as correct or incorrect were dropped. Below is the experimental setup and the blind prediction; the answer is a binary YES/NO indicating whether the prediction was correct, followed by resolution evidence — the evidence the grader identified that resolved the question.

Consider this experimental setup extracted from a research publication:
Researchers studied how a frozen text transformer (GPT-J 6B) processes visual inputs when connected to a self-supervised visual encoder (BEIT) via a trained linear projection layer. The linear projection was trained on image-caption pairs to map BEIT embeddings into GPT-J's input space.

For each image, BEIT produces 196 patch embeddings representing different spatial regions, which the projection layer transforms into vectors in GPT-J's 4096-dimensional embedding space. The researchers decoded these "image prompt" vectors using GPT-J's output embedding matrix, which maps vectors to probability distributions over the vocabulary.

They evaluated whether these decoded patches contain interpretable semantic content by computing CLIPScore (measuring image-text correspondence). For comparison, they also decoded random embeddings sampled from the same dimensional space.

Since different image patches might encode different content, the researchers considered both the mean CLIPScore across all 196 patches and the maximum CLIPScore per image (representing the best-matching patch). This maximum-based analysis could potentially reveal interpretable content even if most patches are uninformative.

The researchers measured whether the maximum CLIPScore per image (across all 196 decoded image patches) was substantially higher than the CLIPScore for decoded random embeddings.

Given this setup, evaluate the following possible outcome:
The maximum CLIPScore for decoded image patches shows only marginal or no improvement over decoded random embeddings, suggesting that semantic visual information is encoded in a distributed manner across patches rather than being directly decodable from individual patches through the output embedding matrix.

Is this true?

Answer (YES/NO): YES